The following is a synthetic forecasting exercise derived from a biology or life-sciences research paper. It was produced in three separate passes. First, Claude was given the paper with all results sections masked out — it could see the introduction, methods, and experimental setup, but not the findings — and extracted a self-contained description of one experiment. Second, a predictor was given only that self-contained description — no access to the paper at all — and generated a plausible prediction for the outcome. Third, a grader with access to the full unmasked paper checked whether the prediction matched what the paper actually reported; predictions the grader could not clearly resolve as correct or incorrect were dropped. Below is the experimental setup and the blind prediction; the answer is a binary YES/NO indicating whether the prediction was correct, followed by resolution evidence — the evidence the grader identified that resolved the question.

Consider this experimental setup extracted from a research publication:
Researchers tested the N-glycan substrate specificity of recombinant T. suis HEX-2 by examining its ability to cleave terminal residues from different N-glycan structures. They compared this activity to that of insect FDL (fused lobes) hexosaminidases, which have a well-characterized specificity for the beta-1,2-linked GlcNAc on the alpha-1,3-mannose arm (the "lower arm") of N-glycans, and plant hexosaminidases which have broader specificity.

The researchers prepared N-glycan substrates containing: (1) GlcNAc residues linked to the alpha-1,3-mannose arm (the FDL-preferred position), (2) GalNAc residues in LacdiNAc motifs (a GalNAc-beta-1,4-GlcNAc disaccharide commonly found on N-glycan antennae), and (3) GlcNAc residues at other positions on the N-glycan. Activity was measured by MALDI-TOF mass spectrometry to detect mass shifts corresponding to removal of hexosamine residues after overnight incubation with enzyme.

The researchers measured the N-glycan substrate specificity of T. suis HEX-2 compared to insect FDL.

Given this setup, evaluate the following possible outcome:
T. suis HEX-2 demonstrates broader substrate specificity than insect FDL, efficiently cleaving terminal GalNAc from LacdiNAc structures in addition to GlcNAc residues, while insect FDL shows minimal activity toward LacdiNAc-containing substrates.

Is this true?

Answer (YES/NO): YES